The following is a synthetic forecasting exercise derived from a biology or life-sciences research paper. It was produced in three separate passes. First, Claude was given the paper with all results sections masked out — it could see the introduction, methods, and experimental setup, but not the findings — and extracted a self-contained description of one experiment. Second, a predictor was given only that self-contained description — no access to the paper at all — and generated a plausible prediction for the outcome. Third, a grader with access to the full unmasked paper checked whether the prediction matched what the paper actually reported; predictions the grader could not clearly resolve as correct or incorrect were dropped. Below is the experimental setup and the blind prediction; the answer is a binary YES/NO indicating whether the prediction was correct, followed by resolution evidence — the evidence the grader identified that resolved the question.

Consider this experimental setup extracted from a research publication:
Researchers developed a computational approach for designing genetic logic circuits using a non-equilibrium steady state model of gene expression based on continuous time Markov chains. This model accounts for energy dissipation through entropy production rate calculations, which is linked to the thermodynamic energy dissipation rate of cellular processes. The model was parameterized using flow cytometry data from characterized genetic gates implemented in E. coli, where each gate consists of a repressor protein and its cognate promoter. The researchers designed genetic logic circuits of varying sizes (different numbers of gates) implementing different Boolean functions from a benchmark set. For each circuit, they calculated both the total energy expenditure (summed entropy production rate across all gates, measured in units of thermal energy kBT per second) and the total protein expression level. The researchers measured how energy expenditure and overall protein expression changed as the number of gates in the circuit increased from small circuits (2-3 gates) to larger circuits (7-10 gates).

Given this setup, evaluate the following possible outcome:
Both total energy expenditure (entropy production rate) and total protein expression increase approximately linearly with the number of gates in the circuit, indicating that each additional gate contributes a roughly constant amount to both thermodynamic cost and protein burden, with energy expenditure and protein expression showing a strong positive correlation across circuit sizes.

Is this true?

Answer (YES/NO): YES